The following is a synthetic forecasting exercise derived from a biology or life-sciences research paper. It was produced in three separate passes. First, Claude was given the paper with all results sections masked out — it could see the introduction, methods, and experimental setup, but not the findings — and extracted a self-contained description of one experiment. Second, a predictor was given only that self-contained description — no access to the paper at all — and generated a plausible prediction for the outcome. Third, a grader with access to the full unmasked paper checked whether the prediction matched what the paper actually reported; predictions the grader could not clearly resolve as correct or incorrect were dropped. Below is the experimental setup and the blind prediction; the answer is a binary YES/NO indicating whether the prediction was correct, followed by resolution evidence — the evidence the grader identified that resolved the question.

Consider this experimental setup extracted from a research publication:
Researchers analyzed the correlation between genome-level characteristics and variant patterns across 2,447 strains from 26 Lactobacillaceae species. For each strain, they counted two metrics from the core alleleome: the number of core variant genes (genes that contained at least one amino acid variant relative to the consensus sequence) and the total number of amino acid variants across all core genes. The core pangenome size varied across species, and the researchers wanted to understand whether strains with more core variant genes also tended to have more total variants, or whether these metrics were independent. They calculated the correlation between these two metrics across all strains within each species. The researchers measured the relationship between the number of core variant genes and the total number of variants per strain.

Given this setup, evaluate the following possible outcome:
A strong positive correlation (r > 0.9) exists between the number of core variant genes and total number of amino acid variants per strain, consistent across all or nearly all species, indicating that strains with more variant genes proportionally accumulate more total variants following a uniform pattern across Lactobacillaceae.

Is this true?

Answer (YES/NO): NO